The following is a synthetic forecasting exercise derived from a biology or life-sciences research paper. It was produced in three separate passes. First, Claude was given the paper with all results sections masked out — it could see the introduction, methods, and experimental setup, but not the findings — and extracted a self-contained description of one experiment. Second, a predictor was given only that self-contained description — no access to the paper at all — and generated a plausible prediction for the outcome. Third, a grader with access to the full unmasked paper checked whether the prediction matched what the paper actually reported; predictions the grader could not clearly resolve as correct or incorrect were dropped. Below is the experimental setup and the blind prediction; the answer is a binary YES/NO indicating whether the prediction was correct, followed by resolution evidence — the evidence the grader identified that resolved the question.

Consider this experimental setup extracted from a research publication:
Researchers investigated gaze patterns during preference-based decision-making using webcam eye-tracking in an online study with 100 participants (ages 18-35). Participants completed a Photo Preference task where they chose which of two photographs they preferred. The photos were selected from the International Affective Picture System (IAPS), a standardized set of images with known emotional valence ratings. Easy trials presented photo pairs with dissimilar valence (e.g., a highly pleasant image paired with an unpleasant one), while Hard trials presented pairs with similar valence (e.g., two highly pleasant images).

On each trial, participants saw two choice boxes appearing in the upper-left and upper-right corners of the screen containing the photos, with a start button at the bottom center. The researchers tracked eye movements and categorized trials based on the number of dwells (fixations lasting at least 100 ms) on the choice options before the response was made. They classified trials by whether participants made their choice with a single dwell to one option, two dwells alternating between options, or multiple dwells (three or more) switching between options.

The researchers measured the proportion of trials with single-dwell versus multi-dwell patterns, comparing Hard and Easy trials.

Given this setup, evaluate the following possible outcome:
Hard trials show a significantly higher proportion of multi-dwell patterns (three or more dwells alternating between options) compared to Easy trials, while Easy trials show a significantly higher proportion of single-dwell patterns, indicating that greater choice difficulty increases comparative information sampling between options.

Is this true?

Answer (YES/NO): NO